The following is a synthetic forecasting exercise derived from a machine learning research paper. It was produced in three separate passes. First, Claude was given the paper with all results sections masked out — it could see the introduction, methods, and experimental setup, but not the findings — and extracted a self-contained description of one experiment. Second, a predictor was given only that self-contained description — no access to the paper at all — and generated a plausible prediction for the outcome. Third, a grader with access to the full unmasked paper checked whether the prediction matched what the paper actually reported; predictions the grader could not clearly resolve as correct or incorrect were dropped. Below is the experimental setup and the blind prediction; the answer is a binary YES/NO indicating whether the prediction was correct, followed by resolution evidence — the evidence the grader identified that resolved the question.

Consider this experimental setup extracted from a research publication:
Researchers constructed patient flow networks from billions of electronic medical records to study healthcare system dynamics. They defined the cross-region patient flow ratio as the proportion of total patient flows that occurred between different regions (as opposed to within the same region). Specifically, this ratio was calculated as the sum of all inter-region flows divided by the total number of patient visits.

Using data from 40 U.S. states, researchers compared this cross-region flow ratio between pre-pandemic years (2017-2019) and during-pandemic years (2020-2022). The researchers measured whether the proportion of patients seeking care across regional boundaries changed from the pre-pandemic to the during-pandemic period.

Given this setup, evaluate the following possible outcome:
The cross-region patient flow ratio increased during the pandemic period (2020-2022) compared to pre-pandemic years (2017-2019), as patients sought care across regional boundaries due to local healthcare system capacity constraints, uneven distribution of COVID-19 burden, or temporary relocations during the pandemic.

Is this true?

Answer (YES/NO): YES